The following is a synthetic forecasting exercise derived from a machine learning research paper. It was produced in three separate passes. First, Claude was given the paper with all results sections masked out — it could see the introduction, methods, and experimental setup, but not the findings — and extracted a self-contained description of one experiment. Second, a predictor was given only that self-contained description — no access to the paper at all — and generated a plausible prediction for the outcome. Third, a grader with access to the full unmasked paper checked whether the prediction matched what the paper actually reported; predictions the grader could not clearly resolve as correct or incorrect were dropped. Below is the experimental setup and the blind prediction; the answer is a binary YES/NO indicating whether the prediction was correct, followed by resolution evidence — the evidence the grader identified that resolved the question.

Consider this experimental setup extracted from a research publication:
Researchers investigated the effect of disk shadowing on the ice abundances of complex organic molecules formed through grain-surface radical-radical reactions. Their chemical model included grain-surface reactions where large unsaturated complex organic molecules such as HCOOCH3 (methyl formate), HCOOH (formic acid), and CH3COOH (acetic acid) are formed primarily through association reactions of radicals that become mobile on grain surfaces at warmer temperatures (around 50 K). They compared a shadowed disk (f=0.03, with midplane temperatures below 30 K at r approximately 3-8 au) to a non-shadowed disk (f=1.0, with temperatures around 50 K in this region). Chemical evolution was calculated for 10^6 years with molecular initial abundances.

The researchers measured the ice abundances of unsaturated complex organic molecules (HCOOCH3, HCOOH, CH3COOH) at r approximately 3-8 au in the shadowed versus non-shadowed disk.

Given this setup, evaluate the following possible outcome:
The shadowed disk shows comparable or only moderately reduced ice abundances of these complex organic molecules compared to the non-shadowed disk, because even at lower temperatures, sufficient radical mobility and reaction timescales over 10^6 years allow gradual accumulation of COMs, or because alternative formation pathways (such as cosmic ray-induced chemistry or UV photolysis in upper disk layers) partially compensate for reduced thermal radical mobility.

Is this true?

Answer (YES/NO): NO